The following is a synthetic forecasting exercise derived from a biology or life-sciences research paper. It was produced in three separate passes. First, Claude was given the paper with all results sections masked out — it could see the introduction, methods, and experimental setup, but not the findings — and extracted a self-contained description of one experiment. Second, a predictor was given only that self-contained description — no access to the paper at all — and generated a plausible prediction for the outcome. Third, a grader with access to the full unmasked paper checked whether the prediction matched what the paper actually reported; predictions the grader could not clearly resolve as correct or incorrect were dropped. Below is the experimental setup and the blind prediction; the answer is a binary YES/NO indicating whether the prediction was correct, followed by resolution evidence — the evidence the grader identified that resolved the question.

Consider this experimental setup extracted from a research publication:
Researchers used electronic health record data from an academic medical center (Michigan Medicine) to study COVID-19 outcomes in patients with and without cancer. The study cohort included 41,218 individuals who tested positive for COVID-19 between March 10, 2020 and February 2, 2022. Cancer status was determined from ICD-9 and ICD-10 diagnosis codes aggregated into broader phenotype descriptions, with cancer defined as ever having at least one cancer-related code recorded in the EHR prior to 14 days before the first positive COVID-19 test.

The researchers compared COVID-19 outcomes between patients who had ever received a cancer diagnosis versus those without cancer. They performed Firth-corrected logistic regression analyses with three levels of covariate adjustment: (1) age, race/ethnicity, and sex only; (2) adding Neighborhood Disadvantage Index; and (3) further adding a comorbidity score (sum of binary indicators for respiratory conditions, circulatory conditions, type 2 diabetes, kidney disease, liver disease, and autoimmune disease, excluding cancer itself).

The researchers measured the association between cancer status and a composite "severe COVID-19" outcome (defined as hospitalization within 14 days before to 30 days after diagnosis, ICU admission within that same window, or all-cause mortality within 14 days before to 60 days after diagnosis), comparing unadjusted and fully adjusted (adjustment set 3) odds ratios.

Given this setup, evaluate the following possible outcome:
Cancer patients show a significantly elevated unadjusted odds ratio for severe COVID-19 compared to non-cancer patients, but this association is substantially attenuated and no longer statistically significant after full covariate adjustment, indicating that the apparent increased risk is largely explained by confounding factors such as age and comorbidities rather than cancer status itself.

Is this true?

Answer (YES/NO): NO